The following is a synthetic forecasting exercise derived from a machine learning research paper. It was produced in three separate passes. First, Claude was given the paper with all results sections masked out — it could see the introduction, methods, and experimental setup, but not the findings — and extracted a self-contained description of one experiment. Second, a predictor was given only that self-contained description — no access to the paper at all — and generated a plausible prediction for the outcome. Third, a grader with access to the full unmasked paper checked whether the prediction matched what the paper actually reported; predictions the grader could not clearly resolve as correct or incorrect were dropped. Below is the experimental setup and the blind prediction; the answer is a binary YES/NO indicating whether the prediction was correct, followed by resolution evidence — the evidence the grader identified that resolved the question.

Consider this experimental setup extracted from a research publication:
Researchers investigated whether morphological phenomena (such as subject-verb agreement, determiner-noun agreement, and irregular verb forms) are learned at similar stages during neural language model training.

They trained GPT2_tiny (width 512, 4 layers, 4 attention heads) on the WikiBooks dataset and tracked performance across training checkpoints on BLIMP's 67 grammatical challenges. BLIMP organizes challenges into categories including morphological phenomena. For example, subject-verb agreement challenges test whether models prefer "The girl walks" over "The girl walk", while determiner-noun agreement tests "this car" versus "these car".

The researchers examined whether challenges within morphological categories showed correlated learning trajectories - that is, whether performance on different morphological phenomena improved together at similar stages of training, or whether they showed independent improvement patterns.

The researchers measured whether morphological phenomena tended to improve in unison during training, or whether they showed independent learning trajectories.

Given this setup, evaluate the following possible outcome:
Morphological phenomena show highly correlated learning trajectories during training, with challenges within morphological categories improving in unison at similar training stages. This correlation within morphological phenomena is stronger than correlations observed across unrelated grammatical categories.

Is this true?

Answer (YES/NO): YES